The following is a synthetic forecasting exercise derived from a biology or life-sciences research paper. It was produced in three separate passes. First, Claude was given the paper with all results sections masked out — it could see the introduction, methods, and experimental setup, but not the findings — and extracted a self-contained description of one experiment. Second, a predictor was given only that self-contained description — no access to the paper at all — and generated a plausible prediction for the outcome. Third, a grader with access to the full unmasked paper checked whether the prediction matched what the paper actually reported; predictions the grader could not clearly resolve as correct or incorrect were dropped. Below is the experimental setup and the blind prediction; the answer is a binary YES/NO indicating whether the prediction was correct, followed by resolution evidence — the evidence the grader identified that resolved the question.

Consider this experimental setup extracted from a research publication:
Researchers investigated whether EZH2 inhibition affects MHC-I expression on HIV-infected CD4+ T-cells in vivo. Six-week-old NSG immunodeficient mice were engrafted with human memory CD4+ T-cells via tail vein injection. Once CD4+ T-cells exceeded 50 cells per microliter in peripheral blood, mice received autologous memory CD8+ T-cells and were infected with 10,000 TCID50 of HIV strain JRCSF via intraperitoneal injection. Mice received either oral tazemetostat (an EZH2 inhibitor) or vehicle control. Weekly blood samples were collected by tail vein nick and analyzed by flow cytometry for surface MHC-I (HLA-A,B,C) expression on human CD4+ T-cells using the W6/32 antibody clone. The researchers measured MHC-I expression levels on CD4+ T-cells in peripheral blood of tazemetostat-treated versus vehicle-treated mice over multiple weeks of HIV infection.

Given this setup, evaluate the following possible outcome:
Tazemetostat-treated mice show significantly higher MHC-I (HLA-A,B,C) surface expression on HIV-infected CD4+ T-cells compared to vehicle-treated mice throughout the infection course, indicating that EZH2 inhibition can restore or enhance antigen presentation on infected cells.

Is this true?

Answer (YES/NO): YES